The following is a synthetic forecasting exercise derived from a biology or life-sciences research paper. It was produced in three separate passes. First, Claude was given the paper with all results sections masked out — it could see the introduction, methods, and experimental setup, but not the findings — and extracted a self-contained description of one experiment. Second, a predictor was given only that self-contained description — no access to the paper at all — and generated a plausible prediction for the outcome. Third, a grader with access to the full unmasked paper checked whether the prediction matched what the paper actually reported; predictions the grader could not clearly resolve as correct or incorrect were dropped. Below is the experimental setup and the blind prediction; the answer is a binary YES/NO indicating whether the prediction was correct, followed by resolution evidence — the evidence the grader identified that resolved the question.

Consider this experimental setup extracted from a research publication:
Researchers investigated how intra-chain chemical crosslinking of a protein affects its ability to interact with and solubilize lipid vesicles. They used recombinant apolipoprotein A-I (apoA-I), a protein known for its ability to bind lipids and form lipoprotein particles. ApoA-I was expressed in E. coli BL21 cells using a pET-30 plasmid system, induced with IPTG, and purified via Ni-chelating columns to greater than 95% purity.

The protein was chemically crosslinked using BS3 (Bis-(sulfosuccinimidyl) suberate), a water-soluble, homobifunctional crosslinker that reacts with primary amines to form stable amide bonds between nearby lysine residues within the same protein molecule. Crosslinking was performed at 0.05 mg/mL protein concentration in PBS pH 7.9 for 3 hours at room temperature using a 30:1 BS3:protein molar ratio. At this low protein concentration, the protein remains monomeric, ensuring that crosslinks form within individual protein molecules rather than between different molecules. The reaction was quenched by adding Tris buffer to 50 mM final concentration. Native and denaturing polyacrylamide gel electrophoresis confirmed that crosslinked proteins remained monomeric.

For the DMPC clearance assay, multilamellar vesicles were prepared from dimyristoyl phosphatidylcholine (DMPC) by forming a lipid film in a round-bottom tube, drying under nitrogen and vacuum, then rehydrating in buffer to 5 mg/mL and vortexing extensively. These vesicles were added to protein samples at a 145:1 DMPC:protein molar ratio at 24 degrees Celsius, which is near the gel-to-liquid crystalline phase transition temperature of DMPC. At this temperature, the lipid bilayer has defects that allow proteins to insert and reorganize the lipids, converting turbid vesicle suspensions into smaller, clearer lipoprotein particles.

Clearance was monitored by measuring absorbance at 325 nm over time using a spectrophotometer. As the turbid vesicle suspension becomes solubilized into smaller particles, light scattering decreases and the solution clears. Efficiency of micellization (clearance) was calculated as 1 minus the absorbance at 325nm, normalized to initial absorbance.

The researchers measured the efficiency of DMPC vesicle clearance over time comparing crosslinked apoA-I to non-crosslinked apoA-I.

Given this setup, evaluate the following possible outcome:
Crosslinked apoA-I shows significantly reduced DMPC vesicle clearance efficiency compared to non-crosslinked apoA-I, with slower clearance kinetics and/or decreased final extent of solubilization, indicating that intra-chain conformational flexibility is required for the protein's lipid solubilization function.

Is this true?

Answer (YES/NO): YES